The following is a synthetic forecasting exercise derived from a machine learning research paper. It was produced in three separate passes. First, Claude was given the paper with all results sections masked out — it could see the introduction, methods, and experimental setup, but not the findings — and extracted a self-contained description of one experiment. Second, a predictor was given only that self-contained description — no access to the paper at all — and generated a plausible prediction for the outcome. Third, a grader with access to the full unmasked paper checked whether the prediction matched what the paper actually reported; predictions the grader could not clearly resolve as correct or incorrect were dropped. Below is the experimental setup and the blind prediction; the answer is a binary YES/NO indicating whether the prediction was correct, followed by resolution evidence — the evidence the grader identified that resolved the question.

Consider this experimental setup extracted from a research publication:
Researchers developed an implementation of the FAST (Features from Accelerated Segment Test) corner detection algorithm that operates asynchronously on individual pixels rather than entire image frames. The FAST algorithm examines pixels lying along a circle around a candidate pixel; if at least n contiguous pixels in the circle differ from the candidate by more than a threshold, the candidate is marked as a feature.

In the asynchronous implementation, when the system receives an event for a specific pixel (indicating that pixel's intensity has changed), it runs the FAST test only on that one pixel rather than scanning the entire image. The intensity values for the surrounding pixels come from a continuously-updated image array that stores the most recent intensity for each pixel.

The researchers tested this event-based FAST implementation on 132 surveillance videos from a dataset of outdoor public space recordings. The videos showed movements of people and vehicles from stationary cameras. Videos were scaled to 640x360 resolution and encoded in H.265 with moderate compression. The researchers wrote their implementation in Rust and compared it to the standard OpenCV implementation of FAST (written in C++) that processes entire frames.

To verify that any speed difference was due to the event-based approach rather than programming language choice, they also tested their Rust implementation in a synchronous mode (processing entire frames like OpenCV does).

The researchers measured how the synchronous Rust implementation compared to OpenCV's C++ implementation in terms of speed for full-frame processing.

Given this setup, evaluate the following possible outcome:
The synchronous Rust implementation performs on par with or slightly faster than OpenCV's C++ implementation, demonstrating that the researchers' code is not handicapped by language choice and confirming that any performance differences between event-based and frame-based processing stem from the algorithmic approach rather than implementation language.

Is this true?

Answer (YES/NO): NO